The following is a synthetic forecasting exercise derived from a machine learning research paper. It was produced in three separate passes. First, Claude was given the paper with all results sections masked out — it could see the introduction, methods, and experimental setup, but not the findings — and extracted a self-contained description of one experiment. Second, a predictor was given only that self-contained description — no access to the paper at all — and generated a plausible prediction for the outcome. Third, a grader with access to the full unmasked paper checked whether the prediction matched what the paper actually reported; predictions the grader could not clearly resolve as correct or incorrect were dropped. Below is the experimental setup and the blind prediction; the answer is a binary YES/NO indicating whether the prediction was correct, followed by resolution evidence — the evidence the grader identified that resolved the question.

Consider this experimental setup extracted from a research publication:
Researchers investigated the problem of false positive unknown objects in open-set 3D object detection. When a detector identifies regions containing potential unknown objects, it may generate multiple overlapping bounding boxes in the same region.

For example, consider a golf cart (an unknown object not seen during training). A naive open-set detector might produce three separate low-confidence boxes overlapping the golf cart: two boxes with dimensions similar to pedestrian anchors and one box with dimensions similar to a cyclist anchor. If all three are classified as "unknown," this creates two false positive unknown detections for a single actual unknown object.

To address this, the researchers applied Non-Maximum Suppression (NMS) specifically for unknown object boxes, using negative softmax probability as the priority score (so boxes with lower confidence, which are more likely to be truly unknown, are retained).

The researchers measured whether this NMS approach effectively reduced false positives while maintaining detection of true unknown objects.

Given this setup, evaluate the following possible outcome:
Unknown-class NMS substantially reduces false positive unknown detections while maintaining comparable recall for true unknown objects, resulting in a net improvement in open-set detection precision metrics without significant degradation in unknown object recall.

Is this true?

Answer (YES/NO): NO